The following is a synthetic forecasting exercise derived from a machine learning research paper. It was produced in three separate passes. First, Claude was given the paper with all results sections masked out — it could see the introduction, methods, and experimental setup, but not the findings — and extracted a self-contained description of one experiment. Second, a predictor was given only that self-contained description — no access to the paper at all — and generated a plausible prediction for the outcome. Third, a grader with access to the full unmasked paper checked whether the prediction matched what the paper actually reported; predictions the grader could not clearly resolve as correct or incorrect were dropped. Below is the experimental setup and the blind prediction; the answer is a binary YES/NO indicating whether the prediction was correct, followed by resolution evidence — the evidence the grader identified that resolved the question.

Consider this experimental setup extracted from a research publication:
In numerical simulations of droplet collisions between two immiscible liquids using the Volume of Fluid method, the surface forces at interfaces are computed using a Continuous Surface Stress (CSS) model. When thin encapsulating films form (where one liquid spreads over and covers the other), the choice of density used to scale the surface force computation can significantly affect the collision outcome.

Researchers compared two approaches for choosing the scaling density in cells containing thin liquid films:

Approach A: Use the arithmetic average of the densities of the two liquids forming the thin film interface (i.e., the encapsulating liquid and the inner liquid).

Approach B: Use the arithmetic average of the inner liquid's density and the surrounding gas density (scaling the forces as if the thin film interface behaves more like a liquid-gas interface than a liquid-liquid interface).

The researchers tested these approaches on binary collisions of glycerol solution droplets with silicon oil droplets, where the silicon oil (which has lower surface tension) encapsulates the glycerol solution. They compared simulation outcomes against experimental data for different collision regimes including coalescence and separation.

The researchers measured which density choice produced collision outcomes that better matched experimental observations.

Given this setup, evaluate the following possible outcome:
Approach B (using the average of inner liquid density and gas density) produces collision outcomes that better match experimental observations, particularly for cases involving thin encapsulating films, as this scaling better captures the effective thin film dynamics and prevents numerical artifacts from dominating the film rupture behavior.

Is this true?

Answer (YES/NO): YES